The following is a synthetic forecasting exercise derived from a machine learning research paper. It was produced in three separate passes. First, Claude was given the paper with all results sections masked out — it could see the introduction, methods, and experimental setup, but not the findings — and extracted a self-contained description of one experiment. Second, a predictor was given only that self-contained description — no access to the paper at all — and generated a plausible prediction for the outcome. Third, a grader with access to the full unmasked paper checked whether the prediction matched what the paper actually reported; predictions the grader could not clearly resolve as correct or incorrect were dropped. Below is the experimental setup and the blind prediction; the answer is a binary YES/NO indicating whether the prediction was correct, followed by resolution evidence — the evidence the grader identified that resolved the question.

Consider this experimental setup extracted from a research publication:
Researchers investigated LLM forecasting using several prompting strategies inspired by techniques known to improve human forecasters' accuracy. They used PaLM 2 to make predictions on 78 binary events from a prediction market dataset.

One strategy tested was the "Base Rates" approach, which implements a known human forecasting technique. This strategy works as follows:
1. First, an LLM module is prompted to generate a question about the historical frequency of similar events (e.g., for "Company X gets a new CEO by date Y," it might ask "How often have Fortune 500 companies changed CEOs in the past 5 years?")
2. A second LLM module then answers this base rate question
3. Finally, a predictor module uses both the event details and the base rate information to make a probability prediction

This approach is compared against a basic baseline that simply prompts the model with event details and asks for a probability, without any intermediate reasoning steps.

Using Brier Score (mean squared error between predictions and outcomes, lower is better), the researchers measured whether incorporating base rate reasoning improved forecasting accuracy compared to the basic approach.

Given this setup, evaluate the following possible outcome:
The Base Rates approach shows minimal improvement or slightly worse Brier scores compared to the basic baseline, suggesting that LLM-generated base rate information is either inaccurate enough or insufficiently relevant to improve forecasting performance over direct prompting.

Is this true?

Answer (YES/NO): NO